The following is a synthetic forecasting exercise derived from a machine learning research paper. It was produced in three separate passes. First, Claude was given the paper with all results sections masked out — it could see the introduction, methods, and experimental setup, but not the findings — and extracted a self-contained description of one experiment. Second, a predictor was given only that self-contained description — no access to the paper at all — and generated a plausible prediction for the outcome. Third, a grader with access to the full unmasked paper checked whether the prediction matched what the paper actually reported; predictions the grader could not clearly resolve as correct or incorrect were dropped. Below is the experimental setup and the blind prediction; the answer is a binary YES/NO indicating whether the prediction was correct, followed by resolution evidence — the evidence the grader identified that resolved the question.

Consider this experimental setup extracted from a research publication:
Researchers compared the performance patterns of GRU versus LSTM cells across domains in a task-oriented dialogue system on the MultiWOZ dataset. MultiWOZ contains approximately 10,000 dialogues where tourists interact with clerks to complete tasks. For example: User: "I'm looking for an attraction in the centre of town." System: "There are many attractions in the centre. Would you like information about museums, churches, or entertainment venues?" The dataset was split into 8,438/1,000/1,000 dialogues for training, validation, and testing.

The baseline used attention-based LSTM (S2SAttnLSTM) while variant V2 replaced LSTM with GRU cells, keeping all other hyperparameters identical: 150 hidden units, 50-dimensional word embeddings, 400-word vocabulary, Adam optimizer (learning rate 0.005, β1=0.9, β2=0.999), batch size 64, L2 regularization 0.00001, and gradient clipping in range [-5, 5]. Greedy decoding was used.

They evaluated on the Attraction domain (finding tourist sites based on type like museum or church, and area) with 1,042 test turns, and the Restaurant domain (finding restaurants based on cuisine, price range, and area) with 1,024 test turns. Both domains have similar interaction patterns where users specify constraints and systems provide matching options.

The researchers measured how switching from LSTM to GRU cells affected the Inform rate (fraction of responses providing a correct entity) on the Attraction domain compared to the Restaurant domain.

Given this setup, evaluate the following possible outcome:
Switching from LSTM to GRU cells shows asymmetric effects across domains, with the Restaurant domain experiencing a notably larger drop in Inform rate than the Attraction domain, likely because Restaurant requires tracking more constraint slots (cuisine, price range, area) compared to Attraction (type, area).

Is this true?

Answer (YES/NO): NO